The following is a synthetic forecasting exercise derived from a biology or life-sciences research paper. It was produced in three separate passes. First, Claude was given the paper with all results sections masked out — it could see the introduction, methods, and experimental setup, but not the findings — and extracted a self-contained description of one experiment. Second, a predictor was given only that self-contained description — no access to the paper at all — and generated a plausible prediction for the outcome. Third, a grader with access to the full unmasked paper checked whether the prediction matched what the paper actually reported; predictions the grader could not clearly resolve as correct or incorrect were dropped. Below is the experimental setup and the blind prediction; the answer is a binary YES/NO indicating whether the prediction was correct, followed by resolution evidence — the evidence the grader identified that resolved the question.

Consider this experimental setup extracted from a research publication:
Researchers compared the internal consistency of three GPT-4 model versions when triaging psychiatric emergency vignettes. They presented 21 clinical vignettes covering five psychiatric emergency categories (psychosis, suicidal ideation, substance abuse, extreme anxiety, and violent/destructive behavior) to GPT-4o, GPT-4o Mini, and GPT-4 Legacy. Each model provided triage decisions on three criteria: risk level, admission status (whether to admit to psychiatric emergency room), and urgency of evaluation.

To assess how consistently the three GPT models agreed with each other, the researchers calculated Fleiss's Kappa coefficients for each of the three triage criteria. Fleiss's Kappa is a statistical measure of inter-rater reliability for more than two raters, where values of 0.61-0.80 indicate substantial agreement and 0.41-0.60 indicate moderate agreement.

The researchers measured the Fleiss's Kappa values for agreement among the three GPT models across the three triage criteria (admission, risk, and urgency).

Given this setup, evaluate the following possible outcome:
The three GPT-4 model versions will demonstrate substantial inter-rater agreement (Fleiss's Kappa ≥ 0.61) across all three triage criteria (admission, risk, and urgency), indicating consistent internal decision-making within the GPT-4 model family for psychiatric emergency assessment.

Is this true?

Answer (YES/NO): YES